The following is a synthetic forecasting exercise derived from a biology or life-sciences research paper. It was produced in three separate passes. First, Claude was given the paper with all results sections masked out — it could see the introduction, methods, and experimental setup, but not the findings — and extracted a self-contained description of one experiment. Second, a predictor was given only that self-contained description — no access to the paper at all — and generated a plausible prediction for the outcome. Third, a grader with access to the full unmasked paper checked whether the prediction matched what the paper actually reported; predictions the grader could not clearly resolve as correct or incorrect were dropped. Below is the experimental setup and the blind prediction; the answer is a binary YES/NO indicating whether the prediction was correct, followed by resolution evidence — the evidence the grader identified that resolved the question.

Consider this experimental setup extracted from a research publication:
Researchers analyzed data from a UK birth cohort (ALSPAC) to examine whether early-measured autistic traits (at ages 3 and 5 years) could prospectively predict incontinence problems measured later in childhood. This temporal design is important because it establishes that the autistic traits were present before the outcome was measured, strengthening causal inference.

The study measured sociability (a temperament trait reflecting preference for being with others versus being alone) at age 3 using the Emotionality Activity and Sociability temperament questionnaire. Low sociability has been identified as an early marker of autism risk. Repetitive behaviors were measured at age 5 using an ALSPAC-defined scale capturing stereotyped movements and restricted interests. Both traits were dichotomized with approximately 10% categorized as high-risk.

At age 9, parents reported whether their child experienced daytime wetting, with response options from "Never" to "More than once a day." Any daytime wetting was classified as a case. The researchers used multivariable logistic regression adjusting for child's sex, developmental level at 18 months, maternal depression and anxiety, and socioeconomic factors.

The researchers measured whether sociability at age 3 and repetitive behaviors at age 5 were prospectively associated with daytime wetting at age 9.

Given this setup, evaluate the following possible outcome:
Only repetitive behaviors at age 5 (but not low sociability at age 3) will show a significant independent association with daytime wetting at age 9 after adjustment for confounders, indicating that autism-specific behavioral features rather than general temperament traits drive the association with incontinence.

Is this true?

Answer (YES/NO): NO